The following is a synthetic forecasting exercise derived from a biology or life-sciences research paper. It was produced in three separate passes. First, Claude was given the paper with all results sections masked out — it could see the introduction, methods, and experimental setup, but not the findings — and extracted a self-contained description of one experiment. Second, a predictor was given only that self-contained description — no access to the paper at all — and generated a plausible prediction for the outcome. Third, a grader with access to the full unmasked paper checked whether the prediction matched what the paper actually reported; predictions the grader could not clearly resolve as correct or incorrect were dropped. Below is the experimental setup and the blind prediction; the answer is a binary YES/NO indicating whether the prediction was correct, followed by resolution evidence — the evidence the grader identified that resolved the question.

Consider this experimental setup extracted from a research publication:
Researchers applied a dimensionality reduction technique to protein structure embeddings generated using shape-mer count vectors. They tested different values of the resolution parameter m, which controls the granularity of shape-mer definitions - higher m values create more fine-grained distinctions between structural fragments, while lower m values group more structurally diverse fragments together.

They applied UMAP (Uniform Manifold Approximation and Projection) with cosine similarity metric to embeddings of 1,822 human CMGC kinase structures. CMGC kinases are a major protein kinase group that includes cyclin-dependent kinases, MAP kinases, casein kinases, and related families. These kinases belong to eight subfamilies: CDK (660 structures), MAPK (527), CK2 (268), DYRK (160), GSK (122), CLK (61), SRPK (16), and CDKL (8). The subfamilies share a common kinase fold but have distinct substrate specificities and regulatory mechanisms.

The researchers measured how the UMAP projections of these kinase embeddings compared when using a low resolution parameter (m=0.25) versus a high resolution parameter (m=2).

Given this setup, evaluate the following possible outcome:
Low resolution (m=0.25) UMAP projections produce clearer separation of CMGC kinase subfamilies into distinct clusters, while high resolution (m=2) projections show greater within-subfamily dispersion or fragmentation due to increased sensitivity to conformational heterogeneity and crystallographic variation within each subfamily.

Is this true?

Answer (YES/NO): NO